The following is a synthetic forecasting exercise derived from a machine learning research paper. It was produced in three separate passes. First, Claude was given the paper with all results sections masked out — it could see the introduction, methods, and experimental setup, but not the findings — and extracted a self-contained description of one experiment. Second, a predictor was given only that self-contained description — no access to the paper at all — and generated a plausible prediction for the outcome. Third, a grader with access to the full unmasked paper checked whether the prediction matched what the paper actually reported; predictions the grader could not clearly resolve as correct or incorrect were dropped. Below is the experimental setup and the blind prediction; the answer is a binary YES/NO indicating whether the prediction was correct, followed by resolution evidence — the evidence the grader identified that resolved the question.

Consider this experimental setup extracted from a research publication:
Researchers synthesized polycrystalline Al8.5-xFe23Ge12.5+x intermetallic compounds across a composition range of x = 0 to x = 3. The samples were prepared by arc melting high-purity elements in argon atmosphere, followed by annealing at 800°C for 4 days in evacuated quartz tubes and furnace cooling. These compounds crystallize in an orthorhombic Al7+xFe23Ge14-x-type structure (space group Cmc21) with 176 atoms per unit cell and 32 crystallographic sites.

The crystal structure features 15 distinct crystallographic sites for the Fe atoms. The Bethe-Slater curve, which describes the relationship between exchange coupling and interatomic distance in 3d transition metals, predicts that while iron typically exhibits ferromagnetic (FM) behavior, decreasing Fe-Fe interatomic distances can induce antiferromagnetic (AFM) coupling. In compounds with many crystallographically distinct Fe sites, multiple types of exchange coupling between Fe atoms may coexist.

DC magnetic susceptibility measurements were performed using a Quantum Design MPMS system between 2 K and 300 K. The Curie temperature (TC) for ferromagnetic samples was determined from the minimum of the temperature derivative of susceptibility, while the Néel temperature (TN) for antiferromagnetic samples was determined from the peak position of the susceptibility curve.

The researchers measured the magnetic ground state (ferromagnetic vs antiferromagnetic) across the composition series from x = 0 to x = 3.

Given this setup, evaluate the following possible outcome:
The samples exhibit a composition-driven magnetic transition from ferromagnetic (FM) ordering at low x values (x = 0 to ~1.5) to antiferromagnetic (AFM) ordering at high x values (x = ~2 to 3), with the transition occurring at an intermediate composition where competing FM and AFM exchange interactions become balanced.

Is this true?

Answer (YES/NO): NO